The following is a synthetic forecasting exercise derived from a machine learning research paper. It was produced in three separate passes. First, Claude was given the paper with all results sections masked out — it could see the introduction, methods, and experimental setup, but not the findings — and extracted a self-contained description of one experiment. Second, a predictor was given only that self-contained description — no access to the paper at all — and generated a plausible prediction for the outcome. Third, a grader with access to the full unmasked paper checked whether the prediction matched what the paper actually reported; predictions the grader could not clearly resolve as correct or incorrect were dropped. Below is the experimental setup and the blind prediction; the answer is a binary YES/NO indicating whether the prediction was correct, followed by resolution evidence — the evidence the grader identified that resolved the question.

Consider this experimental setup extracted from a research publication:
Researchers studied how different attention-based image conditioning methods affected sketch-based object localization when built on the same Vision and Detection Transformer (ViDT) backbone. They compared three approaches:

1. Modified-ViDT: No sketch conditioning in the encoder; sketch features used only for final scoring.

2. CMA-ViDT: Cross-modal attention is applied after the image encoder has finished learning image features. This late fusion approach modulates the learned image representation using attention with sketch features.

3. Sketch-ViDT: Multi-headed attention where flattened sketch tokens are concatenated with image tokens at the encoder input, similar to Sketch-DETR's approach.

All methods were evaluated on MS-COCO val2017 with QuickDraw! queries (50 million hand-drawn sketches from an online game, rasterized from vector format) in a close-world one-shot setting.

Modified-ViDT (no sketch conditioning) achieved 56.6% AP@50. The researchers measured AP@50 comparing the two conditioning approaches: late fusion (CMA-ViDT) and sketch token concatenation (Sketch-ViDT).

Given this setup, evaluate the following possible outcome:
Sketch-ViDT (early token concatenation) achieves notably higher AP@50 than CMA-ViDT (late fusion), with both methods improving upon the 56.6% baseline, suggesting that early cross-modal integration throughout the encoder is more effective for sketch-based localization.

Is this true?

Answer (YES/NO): YES